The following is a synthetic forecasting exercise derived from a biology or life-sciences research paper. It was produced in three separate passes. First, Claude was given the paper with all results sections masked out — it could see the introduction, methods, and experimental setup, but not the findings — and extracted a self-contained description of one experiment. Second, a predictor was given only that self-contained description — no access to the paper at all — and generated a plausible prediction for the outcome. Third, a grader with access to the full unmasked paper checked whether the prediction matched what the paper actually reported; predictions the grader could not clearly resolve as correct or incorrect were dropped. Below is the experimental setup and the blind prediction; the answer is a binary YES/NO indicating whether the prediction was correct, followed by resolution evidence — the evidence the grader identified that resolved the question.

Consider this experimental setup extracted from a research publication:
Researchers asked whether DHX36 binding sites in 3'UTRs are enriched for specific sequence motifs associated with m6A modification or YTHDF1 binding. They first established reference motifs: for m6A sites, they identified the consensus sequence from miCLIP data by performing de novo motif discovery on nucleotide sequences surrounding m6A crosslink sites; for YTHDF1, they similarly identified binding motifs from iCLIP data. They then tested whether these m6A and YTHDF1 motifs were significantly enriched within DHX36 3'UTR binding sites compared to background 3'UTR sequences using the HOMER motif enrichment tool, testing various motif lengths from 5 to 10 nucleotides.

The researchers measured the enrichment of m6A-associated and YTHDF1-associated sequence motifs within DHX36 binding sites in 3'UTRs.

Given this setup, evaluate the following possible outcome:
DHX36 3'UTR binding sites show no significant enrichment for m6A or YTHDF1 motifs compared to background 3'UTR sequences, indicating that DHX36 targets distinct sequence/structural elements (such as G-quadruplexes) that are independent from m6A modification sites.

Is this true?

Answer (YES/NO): NO